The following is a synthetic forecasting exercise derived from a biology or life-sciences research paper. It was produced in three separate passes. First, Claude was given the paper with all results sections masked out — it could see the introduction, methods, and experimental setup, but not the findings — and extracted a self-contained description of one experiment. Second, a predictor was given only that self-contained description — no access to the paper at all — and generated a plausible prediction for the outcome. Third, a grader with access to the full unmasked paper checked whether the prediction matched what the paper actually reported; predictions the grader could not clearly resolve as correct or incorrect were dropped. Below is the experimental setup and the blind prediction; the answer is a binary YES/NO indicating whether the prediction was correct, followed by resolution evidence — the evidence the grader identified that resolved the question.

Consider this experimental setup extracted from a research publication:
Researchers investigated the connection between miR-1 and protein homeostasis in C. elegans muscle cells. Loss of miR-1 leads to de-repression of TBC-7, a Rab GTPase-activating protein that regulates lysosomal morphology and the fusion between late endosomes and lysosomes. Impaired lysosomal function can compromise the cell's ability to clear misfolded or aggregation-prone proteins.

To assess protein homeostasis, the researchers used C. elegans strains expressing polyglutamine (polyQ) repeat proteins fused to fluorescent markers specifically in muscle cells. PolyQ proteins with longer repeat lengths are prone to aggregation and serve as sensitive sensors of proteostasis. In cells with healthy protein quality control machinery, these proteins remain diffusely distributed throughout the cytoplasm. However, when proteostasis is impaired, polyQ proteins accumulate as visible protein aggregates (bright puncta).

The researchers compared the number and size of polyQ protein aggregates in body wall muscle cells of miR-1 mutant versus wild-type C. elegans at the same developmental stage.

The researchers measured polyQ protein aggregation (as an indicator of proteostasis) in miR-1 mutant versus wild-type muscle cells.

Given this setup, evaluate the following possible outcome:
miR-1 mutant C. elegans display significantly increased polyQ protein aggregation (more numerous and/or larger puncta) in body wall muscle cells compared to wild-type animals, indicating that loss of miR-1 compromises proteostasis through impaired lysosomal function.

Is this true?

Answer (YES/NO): YES